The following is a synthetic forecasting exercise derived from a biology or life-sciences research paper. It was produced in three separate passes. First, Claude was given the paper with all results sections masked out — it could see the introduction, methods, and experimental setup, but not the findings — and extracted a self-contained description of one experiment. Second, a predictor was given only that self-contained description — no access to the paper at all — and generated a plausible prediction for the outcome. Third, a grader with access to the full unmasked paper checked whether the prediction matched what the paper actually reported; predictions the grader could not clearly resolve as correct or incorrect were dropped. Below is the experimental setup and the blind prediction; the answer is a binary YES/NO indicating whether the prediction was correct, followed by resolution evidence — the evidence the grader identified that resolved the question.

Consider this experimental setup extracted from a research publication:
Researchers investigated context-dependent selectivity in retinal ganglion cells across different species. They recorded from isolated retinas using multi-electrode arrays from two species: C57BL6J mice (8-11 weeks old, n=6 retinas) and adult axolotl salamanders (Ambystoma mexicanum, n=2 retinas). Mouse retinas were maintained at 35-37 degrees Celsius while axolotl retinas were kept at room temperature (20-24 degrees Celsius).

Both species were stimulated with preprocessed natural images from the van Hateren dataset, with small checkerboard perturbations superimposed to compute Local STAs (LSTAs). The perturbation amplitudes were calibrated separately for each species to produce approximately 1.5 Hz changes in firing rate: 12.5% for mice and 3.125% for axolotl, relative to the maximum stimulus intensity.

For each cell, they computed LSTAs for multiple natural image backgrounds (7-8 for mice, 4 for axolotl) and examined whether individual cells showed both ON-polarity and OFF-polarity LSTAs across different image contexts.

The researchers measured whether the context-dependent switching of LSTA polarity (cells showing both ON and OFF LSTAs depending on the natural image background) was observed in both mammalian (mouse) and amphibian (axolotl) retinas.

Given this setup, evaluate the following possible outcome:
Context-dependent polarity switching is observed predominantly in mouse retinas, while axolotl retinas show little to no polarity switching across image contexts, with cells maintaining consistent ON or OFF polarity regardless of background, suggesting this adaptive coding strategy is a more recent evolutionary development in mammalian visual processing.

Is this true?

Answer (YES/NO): NO